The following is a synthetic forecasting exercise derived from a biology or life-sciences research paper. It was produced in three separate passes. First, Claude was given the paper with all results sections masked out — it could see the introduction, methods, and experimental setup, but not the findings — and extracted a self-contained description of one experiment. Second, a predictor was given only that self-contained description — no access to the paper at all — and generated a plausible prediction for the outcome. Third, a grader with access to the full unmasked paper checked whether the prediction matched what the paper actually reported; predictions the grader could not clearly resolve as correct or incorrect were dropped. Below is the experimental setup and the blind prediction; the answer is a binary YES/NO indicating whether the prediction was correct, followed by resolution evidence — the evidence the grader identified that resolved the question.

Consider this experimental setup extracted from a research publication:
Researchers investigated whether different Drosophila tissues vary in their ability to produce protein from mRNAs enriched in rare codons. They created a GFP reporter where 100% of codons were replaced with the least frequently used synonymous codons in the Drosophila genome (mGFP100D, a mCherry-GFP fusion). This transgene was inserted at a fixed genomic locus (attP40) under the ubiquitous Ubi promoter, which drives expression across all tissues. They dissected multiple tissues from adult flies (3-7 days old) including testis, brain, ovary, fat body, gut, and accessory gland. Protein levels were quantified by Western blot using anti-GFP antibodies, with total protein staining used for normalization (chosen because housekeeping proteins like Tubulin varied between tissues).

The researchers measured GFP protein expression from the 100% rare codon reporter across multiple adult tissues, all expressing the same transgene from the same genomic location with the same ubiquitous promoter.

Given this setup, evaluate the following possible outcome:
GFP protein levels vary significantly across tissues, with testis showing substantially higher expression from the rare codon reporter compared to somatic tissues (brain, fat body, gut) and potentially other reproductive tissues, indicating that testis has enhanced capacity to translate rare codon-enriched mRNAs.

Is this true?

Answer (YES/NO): NO